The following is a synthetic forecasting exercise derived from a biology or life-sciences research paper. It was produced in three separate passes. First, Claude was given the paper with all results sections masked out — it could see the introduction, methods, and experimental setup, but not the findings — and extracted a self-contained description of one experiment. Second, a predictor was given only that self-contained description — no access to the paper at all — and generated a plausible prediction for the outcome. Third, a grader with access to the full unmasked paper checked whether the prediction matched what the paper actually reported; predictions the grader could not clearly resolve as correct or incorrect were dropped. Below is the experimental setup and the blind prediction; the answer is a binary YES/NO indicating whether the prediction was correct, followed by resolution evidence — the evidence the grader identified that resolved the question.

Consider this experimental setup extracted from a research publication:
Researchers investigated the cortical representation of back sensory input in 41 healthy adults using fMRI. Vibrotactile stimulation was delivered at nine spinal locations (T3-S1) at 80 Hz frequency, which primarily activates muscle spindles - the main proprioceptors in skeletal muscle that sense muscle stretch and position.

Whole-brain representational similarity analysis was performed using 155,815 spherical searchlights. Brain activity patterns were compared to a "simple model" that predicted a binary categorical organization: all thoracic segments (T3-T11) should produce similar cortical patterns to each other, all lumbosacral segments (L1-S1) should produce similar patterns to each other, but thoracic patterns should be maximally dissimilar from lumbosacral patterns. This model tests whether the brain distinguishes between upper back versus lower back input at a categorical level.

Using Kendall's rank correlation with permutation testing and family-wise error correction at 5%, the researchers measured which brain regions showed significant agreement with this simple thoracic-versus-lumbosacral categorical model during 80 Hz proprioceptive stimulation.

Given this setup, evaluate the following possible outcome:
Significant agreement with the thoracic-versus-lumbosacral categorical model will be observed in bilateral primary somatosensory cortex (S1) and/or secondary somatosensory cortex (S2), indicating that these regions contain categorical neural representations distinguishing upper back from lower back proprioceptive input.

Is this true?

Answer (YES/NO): YES